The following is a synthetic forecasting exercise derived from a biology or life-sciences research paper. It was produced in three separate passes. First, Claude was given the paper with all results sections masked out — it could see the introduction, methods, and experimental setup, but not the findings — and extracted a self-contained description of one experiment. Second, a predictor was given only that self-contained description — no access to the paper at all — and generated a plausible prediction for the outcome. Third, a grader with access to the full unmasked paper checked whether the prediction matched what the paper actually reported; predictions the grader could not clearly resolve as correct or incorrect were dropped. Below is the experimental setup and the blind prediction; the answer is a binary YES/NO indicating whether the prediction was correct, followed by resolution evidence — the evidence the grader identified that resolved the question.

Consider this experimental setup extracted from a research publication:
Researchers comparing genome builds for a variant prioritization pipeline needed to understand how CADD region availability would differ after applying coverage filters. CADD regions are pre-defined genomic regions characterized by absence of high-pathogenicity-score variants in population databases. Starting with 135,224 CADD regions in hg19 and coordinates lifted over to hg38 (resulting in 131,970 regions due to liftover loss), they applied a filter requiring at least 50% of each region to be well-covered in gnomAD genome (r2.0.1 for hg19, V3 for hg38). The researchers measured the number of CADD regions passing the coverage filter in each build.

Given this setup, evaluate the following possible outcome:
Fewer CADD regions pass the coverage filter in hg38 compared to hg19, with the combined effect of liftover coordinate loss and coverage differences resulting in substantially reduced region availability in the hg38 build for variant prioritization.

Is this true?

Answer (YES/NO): NO